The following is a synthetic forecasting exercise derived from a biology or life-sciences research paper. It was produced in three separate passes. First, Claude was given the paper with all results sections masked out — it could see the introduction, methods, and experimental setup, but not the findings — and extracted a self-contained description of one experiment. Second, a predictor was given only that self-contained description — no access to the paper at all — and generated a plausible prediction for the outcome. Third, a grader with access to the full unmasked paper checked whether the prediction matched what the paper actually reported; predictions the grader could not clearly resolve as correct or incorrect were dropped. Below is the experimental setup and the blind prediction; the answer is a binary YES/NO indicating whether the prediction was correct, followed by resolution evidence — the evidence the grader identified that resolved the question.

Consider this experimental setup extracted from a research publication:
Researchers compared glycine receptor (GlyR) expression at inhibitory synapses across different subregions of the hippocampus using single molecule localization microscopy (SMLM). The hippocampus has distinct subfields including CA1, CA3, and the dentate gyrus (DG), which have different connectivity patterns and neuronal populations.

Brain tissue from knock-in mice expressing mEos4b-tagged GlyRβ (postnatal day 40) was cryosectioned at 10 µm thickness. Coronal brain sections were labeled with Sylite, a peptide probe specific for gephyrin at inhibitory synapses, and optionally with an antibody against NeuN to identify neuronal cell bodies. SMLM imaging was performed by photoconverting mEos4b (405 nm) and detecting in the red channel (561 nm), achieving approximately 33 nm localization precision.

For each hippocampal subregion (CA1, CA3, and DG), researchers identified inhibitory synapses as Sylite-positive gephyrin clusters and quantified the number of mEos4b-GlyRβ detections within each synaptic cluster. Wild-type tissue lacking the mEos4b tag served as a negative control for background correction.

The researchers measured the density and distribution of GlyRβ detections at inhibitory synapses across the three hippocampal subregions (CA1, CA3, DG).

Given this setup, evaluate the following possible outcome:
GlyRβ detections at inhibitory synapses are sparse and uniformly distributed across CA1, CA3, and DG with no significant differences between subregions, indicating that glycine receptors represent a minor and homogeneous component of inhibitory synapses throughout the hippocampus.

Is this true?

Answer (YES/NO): NO